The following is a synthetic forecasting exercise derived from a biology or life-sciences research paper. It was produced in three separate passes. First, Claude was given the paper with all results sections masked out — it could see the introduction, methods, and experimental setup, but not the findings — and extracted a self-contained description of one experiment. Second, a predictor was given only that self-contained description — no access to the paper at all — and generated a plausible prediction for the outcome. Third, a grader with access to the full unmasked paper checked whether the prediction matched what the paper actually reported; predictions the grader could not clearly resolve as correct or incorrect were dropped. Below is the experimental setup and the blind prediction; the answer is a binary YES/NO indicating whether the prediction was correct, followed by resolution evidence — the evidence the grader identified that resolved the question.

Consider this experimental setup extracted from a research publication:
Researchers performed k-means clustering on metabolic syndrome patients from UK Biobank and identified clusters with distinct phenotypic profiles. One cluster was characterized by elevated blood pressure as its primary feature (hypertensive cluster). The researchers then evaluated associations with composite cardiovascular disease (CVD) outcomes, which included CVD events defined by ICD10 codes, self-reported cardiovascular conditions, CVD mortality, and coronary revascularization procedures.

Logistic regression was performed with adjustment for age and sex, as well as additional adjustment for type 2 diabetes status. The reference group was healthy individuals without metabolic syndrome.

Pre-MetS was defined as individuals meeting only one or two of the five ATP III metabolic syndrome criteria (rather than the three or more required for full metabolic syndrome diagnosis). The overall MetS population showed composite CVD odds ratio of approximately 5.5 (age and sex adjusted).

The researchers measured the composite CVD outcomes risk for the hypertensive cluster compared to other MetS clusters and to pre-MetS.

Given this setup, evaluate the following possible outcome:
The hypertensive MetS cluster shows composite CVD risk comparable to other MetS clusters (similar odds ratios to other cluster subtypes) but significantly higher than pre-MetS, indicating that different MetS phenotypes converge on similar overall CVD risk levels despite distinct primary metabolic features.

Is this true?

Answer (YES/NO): NO